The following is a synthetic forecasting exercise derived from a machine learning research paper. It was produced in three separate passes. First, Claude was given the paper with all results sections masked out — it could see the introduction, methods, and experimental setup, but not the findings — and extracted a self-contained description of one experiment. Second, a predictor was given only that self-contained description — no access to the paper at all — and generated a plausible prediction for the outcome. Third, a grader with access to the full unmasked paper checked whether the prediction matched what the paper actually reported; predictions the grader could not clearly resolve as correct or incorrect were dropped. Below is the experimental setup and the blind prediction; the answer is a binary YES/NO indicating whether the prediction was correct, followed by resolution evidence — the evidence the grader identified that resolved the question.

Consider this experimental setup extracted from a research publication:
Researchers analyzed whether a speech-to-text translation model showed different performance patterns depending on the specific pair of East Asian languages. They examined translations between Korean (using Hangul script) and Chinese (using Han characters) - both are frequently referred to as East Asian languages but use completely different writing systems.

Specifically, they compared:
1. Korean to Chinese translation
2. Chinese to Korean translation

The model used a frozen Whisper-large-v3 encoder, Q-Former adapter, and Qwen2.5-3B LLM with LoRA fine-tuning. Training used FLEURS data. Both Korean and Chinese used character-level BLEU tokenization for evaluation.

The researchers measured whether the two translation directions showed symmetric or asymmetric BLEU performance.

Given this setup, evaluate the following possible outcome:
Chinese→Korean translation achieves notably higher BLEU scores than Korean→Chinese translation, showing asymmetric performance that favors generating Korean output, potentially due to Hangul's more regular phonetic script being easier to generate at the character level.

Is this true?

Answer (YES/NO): NO